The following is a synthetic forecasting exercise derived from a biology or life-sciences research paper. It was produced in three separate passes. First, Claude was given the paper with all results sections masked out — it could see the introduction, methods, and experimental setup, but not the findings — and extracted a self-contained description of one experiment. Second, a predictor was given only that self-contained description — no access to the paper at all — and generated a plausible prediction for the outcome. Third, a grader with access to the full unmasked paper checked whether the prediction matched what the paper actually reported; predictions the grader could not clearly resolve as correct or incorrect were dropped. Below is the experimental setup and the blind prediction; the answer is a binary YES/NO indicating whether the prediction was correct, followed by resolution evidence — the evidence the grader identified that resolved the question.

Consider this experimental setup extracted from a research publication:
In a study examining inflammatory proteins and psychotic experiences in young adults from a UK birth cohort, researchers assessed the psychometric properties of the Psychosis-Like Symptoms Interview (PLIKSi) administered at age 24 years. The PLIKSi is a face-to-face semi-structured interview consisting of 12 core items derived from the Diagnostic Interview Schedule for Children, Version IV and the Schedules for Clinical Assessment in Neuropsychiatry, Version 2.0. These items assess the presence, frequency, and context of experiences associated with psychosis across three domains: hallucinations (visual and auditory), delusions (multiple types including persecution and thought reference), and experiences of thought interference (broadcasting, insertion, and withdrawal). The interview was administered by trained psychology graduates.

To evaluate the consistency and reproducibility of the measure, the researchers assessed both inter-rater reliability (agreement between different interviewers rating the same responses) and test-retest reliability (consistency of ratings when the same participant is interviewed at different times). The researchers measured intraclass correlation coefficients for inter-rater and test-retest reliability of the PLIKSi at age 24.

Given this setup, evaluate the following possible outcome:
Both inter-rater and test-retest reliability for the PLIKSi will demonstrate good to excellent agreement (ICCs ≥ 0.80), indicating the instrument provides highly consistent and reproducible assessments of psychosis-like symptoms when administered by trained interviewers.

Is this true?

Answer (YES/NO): YES